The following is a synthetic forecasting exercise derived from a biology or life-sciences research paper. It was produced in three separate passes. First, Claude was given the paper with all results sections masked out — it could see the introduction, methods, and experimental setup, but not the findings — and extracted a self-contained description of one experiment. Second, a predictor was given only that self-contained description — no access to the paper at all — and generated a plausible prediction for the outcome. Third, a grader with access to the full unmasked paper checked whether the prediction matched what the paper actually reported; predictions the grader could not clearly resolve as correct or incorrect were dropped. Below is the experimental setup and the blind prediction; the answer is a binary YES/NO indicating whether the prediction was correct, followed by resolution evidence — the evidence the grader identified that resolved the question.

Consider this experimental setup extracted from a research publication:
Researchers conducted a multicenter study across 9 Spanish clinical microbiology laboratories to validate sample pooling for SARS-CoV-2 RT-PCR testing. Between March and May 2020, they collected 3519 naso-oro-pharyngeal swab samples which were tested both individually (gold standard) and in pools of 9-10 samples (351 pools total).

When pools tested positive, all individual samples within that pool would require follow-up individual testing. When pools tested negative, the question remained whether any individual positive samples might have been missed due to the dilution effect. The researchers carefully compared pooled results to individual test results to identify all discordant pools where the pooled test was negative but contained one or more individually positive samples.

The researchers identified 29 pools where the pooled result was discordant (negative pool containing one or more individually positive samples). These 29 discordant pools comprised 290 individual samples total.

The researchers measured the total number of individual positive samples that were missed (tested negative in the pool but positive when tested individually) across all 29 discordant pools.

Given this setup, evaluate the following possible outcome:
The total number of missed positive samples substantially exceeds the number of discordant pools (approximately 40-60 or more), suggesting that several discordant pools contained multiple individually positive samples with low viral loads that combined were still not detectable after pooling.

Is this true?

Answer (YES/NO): NO